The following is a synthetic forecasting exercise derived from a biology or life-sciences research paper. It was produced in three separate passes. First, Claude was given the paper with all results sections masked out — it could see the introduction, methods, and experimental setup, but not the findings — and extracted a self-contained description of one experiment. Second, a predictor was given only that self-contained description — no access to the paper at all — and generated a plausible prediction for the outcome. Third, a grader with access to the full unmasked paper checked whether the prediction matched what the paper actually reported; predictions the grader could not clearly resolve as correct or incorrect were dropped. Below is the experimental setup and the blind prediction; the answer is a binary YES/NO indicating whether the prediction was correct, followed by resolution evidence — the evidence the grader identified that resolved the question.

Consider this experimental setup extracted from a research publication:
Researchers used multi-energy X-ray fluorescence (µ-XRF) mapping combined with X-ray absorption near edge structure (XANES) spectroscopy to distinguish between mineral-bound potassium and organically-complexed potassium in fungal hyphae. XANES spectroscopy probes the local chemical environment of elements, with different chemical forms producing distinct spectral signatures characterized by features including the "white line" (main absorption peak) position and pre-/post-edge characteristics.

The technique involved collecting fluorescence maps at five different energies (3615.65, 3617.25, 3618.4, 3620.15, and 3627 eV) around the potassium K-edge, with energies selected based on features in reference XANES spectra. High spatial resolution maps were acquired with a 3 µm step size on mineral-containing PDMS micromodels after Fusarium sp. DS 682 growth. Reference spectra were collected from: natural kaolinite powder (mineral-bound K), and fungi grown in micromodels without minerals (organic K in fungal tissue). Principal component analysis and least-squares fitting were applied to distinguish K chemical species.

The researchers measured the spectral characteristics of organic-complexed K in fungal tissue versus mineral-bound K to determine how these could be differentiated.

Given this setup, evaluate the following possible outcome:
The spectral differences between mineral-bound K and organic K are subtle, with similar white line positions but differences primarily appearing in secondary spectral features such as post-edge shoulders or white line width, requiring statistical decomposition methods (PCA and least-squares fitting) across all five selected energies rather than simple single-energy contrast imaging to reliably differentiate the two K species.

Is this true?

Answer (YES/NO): YES